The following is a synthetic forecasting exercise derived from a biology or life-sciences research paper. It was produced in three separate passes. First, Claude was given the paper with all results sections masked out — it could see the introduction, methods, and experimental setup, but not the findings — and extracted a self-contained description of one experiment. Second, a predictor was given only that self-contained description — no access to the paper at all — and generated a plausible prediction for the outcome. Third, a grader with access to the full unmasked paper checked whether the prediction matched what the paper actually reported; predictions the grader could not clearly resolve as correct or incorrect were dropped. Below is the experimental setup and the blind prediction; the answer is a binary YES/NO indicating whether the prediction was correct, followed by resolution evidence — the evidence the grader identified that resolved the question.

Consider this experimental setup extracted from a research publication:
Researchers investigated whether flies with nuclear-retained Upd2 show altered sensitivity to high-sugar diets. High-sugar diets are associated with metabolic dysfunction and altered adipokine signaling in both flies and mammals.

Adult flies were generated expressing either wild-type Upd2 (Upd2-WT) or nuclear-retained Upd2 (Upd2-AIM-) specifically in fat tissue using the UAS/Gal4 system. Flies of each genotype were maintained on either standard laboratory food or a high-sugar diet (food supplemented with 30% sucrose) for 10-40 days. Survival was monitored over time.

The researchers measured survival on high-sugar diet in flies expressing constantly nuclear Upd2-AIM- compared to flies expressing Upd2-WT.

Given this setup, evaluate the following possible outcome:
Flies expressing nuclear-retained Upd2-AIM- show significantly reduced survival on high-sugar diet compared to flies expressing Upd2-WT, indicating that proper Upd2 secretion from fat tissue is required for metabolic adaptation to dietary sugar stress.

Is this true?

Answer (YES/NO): YES